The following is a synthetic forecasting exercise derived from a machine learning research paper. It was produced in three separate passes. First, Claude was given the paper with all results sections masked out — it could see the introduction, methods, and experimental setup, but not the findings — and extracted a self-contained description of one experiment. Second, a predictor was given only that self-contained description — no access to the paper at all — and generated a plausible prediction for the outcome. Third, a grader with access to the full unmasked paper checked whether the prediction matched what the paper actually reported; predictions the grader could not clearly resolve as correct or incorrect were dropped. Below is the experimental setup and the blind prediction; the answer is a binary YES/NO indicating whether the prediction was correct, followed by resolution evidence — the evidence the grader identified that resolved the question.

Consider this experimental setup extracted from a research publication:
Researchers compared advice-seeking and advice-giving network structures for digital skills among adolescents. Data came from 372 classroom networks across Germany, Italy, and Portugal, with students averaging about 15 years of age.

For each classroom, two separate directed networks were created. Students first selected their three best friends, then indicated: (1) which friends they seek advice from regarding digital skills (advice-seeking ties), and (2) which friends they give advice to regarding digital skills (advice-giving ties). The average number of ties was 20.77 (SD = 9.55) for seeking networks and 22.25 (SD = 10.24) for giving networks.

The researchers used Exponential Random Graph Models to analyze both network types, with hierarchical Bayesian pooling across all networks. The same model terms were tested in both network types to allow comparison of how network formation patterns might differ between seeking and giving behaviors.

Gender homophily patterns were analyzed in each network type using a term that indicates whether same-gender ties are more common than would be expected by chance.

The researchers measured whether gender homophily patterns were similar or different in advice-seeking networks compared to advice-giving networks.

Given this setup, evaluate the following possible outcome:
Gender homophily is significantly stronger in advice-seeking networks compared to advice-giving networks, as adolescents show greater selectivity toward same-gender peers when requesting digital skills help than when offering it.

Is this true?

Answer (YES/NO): NO